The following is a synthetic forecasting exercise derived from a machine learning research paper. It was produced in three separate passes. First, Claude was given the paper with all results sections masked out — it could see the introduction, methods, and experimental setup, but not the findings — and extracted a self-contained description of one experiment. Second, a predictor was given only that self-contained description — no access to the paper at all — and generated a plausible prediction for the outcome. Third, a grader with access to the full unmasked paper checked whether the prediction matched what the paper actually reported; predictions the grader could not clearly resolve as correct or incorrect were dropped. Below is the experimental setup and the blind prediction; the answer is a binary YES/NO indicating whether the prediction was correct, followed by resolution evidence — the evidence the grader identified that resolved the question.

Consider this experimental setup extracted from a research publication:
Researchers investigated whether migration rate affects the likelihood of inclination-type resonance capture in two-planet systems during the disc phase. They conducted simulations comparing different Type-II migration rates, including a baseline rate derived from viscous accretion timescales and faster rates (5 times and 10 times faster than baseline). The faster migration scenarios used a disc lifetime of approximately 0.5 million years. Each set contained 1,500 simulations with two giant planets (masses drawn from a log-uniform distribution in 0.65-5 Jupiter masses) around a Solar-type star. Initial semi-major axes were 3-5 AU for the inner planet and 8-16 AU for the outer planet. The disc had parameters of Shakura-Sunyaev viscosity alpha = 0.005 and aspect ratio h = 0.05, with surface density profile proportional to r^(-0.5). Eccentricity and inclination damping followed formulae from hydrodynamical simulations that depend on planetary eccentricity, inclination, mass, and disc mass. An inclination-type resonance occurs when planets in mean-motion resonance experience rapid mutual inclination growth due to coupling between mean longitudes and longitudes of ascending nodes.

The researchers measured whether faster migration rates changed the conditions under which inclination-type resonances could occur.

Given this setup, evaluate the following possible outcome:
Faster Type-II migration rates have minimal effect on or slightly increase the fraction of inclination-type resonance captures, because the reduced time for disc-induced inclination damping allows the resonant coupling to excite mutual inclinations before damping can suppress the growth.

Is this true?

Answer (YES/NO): NO